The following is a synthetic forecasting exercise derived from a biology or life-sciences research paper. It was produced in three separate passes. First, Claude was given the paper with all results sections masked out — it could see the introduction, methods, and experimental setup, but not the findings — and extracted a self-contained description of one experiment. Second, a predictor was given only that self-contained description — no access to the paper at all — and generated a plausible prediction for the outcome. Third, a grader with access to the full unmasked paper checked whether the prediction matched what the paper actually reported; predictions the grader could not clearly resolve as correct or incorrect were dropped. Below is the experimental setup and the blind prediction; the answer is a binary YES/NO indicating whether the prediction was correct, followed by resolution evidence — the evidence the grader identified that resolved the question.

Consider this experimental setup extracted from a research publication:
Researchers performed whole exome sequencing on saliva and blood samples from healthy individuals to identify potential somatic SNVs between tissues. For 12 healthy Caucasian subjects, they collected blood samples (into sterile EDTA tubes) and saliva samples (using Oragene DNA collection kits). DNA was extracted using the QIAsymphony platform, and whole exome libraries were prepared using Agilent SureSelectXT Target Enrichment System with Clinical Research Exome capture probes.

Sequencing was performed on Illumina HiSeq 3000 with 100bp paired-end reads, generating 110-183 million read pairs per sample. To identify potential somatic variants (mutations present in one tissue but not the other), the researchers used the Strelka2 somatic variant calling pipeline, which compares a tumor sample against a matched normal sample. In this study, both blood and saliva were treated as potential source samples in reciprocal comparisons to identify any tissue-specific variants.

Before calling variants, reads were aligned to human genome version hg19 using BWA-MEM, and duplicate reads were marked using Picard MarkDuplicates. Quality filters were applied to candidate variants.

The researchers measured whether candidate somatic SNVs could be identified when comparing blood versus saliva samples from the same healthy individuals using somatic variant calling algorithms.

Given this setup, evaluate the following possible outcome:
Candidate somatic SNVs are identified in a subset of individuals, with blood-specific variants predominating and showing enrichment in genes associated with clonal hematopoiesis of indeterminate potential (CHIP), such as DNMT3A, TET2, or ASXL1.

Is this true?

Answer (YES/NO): NO